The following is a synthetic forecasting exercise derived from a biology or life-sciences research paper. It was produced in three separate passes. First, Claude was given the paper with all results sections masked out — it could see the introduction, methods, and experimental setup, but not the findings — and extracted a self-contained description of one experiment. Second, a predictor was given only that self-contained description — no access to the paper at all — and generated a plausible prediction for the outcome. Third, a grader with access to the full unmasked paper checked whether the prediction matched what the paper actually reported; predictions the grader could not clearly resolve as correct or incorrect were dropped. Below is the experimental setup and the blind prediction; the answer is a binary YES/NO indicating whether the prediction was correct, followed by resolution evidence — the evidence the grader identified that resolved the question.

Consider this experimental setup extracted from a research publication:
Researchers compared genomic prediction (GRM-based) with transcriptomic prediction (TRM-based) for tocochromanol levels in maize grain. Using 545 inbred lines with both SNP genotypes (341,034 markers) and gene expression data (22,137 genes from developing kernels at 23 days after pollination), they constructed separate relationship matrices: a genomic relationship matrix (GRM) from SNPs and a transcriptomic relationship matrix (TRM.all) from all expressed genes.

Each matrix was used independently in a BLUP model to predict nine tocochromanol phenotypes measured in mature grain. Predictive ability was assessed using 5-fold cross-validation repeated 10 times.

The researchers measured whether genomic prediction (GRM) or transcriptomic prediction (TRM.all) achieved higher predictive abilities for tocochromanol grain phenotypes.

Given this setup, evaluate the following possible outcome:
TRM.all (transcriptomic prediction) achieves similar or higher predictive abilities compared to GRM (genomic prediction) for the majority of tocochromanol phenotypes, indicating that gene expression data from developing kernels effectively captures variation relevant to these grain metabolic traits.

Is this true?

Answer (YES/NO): NO